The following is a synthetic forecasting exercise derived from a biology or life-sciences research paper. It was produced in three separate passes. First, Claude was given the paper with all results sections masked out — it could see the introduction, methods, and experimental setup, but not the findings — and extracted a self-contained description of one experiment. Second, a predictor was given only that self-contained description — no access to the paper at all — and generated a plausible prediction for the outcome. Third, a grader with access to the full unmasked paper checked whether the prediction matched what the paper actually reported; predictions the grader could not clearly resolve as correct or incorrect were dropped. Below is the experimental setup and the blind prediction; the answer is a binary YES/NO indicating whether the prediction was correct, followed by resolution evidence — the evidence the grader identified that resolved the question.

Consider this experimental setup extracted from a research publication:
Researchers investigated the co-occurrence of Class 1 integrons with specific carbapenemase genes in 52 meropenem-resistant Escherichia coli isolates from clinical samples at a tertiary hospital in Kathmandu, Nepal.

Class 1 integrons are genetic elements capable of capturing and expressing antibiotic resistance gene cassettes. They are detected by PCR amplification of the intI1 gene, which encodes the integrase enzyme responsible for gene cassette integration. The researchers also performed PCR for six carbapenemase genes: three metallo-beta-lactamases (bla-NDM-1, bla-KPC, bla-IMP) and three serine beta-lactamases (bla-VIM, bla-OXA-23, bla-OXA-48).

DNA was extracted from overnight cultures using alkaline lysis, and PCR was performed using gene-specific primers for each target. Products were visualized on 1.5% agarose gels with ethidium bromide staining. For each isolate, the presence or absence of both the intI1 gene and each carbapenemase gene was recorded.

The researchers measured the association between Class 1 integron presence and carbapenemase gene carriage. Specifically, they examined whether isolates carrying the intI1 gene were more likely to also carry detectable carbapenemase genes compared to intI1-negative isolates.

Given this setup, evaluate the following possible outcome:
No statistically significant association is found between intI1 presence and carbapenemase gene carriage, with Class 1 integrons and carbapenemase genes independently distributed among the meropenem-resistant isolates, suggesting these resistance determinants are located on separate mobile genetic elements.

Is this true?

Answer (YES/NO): NO